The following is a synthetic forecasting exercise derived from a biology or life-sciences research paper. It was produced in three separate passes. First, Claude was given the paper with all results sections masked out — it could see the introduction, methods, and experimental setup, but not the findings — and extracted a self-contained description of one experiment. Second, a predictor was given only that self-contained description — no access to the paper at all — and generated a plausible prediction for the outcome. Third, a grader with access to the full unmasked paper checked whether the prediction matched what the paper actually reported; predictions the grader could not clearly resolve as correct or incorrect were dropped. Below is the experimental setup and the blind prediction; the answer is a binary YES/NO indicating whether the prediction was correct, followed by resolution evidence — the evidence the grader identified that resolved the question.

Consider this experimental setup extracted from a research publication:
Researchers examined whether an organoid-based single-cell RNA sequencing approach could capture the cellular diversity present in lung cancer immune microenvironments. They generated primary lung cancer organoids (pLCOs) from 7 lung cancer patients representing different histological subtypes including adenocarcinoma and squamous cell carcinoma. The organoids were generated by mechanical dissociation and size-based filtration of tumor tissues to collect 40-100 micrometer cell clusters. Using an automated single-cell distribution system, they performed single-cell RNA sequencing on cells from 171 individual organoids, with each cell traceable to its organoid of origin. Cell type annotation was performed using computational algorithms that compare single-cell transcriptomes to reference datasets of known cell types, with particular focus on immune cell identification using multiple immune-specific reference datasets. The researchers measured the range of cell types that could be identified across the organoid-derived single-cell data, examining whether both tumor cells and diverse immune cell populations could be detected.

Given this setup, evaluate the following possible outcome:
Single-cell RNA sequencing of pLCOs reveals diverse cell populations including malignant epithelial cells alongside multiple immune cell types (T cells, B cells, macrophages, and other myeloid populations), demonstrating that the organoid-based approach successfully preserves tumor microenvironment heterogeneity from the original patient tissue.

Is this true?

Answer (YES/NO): YES